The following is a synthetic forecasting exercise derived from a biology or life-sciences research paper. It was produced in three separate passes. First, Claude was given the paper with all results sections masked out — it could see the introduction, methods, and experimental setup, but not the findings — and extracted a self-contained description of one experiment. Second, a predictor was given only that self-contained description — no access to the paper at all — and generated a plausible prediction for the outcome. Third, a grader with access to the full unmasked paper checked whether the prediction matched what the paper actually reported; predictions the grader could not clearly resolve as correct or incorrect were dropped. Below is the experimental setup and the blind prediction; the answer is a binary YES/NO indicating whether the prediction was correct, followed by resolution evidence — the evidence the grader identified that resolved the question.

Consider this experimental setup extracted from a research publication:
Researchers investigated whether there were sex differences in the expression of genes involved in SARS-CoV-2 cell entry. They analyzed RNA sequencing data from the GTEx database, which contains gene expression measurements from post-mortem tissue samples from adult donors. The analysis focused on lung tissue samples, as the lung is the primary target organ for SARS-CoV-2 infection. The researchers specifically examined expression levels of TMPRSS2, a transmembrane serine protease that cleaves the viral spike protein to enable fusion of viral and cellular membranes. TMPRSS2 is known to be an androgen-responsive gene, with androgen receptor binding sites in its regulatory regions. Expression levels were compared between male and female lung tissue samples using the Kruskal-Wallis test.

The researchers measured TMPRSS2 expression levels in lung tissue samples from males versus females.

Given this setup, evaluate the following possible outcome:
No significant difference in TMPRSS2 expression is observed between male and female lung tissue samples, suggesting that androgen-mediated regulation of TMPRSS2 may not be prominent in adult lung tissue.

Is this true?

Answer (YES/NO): NO